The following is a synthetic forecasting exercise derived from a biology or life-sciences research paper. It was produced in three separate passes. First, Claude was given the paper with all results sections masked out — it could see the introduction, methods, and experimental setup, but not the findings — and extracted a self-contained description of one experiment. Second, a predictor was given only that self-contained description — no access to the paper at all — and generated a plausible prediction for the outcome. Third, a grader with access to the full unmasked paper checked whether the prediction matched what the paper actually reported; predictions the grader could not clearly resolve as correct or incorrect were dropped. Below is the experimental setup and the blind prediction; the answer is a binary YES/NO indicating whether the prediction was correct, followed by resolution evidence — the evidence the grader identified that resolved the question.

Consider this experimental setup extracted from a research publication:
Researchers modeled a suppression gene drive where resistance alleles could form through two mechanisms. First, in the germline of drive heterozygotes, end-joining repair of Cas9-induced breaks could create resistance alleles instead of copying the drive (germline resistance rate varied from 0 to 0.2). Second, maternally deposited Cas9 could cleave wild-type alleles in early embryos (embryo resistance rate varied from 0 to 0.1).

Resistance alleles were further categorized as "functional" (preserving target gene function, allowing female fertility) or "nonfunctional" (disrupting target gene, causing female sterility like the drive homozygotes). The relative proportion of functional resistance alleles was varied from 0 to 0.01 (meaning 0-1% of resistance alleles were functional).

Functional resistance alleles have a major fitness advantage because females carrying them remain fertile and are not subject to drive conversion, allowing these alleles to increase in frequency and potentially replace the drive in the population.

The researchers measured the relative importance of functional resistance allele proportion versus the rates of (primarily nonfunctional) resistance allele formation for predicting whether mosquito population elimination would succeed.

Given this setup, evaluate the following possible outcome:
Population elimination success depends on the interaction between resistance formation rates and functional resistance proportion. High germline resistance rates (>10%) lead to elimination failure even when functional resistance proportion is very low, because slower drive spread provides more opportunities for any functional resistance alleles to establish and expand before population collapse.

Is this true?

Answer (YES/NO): NO